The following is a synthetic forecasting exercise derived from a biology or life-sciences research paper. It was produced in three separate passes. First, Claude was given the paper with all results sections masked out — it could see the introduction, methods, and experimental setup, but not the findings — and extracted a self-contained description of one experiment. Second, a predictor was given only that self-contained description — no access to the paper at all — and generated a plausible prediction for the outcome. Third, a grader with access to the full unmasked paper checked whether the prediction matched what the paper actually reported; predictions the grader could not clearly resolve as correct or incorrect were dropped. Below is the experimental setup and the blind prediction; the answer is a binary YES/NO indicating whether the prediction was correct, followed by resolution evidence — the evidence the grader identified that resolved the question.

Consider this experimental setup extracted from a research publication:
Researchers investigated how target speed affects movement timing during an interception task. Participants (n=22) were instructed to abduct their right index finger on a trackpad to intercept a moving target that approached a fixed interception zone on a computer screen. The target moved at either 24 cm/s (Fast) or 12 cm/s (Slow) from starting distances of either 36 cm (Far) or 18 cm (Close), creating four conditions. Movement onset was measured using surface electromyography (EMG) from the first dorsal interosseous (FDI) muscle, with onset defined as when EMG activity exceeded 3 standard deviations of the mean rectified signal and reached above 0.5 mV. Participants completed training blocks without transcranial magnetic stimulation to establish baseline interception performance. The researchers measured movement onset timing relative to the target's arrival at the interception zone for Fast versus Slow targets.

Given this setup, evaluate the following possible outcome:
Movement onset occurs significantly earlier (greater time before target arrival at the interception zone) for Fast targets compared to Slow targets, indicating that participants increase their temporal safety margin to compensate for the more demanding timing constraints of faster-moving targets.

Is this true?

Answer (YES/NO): YES